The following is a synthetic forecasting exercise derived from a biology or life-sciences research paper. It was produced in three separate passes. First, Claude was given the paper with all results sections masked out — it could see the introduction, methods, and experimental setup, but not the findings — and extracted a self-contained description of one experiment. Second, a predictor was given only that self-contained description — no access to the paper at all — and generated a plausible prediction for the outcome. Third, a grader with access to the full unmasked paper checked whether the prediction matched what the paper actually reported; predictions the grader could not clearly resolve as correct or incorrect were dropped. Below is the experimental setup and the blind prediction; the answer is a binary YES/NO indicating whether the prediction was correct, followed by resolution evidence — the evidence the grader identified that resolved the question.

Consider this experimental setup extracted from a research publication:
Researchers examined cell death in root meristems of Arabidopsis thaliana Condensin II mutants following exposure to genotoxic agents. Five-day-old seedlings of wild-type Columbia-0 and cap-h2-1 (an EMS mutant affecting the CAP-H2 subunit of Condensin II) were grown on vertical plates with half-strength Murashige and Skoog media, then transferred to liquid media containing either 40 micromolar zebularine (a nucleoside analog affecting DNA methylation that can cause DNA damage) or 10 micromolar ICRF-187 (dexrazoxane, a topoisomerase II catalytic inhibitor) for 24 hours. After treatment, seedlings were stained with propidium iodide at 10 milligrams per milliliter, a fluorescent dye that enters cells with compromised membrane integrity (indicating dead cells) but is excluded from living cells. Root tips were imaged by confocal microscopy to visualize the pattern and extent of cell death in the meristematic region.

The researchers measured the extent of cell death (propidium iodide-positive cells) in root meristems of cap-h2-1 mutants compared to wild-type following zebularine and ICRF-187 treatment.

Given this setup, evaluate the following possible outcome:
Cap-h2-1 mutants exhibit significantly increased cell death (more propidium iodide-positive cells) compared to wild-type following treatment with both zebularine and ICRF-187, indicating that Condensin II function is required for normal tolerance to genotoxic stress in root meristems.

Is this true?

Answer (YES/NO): YES